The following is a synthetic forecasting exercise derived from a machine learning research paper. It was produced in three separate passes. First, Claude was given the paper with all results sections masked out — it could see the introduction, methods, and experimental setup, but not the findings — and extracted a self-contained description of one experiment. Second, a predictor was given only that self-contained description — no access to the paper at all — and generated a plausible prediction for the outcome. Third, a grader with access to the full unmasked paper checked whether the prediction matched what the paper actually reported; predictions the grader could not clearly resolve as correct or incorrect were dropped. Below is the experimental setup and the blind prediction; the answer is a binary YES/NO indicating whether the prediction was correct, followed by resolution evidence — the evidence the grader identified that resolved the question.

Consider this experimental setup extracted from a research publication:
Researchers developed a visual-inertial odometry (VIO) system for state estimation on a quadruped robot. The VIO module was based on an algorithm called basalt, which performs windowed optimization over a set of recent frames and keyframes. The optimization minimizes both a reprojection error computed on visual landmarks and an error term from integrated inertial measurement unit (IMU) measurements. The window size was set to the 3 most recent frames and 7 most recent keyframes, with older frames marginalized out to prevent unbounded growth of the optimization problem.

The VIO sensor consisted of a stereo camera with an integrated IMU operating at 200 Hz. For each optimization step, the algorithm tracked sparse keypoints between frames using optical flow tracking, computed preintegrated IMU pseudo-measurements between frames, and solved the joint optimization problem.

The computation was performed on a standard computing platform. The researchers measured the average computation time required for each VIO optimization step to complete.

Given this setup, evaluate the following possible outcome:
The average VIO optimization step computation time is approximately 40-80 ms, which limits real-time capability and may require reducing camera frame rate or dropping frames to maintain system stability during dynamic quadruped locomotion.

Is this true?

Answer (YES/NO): NO